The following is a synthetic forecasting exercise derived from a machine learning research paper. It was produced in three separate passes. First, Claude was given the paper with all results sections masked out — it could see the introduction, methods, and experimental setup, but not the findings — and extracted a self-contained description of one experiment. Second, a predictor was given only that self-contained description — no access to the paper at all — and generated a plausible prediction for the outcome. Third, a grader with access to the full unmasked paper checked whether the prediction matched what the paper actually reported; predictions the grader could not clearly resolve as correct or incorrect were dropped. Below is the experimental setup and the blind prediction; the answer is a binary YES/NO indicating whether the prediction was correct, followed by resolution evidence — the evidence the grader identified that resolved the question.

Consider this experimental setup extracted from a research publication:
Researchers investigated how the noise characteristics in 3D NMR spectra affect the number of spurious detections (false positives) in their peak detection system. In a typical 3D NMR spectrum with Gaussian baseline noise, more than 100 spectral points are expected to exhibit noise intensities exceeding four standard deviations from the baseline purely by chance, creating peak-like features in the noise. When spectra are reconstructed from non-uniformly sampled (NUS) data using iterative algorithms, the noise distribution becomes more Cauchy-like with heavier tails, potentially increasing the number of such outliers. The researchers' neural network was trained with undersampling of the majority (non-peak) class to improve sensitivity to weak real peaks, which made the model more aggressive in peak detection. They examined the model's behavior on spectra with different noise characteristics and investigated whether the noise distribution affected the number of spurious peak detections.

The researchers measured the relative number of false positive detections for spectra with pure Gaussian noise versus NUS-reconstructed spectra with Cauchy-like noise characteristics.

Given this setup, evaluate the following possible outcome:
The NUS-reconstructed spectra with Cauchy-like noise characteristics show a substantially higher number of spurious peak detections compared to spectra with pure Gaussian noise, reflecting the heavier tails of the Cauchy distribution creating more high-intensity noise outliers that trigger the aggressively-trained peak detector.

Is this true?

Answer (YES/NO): YES